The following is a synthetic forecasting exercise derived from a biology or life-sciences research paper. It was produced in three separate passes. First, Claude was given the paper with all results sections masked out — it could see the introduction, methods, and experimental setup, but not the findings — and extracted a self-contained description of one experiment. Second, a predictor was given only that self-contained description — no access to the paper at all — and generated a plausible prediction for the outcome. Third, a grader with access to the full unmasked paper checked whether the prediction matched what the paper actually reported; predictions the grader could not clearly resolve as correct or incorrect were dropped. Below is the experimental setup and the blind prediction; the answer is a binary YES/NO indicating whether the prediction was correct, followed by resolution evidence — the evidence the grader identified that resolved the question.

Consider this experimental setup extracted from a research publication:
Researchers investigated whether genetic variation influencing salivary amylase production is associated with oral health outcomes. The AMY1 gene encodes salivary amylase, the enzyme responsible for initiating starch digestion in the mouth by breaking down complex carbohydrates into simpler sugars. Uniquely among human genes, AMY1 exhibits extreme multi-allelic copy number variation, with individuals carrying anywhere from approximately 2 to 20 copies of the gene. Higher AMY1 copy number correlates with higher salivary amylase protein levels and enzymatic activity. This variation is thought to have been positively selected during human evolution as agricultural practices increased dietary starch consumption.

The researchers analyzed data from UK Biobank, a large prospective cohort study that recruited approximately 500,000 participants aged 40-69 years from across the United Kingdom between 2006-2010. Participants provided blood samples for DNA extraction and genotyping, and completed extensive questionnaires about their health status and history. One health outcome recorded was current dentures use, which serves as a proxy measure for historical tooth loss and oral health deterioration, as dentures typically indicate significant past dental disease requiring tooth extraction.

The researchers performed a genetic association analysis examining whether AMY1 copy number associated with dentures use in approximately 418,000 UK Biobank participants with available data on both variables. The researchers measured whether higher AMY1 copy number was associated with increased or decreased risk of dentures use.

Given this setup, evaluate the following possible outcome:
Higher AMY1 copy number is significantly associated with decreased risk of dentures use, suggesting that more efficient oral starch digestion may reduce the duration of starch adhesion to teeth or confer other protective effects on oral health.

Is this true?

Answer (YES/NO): NO